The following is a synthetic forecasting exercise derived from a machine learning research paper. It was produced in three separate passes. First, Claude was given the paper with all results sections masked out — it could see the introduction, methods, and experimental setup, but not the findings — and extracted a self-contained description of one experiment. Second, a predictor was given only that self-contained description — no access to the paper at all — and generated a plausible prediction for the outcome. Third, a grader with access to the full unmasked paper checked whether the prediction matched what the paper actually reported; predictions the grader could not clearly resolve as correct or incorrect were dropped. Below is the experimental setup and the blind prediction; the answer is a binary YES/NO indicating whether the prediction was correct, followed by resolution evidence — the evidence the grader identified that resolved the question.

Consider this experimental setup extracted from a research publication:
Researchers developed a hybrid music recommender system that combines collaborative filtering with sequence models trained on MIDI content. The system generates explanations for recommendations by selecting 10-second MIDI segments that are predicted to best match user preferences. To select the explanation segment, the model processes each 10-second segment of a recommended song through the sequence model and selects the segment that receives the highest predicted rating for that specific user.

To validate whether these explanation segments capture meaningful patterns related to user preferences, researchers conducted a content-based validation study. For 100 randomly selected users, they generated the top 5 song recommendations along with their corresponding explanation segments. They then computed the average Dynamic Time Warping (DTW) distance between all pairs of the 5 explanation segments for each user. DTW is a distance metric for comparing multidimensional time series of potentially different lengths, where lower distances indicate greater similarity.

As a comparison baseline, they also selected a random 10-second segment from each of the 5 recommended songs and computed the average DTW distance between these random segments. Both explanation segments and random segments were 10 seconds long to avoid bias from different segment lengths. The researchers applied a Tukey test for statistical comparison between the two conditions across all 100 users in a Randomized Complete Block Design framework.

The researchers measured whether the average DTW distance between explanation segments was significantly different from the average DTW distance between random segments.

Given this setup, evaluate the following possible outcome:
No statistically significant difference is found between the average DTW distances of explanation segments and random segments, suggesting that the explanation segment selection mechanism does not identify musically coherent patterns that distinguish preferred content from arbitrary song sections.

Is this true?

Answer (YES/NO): NO